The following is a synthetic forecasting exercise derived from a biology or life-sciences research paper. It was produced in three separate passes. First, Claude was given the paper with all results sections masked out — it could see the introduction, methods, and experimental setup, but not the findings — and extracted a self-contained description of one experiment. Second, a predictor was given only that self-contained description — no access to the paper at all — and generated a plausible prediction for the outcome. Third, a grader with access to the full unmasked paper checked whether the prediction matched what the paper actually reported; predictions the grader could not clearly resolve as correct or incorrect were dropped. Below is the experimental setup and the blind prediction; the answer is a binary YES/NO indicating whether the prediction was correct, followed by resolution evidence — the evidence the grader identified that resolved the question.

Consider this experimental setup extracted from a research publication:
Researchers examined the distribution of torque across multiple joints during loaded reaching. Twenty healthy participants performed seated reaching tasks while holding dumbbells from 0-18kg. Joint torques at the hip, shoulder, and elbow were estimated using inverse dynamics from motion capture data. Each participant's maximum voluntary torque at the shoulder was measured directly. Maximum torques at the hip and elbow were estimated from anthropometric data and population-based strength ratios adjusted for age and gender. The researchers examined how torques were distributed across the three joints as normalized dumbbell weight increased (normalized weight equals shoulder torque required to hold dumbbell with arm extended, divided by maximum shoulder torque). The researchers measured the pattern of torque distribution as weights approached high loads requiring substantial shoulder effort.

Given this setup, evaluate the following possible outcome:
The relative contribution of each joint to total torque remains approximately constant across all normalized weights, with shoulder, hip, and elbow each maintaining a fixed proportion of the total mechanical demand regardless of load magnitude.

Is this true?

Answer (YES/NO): NO